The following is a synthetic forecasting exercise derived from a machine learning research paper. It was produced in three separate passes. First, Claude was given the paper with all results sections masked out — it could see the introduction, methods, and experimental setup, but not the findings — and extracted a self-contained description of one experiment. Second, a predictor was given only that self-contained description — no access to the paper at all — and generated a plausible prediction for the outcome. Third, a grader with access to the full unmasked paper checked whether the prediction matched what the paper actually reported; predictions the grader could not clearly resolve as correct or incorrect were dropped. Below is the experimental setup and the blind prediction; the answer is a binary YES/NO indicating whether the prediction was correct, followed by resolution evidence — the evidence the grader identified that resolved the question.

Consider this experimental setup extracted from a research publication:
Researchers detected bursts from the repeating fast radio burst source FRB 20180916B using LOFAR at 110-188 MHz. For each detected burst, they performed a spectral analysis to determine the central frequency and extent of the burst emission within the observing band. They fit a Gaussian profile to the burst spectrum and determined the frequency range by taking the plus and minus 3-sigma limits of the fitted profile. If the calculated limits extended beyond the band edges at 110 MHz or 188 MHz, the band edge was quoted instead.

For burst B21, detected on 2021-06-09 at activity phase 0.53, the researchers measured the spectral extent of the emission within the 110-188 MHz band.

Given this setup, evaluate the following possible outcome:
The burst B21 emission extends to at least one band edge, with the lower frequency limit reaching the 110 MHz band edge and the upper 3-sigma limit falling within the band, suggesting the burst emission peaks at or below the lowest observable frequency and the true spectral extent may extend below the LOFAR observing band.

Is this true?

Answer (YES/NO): YES